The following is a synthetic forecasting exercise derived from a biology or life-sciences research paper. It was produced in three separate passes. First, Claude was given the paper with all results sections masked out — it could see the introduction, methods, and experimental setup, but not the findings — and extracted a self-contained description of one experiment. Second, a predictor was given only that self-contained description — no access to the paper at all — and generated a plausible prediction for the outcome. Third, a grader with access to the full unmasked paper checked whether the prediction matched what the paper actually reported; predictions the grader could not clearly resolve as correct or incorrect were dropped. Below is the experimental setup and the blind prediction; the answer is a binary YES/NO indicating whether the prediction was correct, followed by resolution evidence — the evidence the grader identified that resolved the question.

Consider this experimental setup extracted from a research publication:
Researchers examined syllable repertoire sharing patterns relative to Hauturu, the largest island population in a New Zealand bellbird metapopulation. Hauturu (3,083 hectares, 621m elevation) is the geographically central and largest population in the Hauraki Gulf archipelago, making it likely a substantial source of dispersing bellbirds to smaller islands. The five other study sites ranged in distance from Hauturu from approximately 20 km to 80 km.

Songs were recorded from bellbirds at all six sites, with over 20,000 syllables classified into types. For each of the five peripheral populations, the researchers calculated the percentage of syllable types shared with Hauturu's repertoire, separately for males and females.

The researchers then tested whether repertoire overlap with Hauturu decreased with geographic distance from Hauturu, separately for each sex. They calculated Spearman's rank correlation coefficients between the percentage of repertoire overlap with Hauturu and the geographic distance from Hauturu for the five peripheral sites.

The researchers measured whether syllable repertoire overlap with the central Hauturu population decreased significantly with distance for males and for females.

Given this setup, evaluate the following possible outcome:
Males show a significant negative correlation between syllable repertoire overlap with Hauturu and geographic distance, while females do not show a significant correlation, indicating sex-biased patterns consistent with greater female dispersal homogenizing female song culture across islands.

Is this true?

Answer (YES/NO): NO